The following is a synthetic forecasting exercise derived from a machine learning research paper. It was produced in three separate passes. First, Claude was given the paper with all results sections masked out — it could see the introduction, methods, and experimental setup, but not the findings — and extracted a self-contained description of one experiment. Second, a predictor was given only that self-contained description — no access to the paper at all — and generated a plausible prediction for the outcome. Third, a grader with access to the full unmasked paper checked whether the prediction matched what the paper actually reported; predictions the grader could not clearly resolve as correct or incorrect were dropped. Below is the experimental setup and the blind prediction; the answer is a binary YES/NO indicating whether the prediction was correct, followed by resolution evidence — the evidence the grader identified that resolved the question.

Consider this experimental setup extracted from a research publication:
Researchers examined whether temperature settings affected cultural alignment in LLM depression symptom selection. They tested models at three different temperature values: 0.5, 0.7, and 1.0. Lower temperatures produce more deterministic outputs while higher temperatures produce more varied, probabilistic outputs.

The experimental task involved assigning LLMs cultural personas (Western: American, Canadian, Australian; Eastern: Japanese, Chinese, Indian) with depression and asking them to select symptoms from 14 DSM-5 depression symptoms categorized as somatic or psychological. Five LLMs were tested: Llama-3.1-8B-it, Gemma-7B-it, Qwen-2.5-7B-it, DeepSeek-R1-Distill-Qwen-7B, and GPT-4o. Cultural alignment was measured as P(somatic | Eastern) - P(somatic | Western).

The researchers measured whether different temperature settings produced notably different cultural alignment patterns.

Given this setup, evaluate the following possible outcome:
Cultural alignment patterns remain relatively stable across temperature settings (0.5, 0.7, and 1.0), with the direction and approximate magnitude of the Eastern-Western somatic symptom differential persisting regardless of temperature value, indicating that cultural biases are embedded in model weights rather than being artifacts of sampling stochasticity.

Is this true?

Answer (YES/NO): YES